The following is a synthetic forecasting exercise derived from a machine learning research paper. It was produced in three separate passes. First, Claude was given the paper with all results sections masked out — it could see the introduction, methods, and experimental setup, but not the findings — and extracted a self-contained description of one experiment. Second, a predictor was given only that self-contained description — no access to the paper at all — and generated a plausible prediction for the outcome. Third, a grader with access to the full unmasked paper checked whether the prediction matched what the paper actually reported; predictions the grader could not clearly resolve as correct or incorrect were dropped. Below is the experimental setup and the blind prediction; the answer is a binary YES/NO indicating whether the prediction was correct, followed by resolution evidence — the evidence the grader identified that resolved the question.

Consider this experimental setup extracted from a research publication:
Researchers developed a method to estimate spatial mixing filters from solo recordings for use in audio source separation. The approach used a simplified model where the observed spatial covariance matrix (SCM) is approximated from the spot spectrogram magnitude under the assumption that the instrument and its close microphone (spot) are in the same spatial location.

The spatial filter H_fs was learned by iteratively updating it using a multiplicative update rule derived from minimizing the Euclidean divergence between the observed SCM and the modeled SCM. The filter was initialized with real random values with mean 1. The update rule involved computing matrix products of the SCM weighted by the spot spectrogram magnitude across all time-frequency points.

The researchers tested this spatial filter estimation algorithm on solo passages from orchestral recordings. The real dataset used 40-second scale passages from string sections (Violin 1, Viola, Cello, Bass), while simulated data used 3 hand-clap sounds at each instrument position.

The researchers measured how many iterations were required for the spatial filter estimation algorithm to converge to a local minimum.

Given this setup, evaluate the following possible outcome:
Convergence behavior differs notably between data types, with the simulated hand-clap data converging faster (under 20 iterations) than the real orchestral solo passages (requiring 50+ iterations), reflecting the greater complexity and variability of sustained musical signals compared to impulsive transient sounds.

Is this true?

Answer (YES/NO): NO